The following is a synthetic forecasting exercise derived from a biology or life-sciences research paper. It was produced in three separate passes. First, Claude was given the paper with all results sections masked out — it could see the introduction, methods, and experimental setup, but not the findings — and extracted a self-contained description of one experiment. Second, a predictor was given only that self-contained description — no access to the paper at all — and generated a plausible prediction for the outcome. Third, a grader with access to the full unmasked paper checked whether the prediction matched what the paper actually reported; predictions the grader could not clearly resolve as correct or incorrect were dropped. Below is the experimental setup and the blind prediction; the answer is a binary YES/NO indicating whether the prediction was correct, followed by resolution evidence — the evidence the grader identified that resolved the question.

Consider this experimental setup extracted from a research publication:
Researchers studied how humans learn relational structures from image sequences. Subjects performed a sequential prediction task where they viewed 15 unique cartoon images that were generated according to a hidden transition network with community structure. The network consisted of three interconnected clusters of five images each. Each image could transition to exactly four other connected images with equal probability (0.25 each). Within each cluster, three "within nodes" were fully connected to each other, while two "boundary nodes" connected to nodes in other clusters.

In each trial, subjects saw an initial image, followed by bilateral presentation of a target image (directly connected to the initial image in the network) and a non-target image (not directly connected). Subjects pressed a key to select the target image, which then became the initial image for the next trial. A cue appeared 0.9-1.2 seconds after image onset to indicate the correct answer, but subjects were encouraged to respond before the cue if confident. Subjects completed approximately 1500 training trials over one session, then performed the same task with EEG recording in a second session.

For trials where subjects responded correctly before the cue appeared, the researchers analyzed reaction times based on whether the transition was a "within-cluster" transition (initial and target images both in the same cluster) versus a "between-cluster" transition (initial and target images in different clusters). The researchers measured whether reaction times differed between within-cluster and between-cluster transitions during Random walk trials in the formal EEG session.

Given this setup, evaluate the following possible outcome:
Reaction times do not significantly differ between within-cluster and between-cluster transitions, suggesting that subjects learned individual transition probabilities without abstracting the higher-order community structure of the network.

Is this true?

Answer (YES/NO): NO